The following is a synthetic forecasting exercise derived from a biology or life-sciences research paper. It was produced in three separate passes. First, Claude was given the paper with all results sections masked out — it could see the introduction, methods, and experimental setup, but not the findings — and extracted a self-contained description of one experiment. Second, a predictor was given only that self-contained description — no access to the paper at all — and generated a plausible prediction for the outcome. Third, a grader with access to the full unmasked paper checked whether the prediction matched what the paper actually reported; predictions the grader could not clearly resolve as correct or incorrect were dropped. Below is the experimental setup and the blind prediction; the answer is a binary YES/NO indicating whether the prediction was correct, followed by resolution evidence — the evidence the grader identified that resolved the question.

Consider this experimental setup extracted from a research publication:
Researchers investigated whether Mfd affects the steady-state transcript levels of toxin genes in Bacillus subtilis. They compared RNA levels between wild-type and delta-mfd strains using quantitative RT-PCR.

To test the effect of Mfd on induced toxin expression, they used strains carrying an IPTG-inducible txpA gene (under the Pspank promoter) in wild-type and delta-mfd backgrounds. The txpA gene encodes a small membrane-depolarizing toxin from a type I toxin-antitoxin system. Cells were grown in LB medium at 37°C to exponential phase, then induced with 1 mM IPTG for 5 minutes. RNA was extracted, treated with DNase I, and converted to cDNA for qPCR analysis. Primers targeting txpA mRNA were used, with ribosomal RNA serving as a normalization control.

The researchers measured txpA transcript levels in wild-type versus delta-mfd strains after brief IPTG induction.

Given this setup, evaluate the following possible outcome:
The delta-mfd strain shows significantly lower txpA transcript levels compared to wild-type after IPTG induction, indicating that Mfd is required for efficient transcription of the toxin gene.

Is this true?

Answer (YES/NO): NO